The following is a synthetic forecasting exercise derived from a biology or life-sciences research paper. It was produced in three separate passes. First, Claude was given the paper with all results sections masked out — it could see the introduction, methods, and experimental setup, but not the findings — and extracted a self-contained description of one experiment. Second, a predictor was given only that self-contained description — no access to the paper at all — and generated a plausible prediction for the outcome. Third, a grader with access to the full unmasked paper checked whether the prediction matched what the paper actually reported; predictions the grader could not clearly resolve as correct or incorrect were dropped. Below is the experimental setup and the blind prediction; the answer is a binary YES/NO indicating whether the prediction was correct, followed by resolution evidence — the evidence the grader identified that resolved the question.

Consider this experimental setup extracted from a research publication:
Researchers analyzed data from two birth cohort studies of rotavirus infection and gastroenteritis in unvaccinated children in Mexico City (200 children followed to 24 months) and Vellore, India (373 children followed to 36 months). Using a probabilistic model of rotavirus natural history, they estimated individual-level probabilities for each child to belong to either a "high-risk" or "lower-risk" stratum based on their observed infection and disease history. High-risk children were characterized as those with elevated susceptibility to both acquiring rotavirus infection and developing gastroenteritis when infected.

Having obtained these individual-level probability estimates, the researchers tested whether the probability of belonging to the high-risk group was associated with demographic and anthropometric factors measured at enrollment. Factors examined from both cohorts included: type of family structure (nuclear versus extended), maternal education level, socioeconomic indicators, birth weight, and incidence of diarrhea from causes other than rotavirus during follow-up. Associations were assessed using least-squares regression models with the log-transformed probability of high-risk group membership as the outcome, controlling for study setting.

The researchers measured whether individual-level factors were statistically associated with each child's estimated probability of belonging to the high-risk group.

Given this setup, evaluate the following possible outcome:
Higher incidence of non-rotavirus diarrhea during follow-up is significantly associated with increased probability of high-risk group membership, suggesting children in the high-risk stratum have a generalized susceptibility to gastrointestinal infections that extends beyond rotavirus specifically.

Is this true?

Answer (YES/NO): YES